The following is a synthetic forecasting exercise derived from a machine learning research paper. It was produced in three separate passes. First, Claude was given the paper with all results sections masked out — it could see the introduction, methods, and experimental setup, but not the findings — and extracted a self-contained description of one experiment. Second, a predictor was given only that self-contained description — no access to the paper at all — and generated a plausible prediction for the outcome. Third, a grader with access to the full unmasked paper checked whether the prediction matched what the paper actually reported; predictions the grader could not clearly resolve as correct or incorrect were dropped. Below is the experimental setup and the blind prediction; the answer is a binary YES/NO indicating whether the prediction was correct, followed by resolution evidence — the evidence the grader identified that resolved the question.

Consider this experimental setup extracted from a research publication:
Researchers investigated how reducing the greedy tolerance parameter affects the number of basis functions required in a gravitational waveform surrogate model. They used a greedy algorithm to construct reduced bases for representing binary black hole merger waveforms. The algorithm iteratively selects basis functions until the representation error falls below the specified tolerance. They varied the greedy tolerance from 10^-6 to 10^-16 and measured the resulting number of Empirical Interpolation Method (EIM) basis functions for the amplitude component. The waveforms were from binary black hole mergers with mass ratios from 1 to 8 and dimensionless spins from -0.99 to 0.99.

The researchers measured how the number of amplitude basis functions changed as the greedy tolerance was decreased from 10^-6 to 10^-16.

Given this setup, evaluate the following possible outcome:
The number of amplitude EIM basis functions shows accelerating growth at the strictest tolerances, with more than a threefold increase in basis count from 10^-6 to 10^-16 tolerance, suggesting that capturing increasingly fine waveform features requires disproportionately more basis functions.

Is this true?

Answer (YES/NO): NO